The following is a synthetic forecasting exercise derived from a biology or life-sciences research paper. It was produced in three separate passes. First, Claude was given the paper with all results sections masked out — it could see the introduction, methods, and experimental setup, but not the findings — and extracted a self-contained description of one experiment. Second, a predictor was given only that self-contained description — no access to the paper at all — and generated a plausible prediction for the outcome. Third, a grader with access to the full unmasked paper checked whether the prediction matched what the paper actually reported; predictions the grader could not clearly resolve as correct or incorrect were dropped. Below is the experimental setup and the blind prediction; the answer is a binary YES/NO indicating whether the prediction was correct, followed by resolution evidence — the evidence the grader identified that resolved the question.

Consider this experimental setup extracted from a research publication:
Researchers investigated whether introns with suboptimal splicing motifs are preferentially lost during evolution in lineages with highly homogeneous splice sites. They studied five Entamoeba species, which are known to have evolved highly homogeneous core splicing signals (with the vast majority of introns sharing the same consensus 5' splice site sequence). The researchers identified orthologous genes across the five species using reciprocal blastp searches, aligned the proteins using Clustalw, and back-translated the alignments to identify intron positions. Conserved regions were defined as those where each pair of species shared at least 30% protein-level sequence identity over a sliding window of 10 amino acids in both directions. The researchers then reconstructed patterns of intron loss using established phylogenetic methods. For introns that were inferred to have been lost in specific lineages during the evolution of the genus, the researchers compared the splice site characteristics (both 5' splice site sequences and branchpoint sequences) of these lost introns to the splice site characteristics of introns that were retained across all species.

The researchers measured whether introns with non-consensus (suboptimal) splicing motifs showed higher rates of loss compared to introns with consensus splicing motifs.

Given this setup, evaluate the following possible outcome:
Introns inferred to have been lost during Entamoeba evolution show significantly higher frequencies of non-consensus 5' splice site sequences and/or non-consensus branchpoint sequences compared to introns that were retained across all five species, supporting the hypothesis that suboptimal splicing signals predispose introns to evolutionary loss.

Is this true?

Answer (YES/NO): NO